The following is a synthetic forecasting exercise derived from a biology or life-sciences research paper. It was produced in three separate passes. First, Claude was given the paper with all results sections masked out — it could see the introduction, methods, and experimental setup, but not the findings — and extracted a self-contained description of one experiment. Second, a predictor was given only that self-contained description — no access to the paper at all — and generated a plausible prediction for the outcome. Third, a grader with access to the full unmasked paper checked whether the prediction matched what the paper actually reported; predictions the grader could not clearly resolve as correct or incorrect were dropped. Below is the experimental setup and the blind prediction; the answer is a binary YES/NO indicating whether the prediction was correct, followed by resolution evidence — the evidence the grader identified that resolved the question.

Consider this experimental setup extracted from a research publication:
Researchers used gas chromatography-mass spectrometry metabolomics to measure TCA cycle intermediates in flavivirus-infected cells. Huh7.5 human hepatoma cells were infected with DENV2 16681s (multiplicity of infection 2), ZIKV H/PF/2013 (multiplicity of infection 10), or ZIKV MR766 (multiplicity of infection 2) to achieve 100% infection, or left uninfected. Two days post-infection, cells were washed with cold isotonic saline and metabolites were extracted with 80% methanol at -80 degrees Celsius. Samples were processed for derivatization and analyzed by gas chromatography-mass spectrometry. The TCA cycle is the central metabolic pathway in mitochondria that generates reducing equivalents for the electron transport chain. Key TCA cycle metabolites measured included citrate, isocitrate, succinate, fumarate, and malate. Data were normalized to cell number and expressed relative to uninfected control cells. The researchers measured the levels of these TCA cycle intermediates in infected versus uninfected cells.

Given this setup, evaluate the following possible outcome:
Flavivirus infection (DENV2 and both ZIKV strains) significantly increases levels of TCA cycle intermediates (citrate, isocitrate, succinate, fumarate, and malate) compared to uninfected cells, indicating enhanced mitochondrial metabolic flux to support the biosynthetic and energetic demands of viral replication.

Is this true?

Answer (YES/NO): NO